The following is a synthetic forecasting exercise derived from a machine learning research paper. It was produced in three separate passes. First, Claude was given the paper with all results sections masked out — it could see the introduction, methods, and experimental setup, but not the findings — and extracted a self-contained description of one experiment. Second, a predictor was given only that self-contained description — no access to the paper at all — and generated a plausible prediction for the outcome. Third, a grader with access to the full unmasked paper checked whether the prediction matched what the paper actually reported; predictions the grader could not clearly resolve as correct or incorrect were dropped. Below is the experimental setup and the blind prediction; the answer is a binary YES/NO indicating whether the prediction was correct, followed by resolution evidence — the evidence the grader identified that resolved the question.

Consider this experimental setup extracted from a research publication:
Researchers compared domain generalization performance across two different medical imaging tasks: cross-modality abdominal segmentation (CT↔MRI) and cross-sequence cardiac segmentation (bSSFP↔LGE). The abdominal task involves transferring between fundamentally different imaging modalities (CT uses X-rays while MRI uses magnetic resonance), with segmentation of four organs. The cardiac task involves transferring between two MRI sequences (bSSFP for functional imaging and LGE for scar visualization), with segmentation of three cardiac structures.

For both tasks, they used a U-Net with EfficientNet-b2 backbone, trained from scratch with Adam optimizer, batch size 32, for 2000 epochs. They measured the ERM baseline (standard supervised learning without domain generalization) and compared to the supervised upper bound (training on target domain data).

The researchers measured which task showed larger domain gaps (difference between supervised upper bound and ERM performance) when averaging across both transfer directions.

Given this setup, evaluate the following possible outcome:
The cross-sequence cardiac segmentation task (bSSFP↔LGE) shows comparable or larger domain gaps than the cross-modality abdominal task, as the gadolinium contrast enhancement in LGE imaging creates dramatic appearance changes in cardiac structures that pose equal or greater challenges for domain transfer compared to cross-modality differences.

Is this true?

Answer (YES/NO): NO